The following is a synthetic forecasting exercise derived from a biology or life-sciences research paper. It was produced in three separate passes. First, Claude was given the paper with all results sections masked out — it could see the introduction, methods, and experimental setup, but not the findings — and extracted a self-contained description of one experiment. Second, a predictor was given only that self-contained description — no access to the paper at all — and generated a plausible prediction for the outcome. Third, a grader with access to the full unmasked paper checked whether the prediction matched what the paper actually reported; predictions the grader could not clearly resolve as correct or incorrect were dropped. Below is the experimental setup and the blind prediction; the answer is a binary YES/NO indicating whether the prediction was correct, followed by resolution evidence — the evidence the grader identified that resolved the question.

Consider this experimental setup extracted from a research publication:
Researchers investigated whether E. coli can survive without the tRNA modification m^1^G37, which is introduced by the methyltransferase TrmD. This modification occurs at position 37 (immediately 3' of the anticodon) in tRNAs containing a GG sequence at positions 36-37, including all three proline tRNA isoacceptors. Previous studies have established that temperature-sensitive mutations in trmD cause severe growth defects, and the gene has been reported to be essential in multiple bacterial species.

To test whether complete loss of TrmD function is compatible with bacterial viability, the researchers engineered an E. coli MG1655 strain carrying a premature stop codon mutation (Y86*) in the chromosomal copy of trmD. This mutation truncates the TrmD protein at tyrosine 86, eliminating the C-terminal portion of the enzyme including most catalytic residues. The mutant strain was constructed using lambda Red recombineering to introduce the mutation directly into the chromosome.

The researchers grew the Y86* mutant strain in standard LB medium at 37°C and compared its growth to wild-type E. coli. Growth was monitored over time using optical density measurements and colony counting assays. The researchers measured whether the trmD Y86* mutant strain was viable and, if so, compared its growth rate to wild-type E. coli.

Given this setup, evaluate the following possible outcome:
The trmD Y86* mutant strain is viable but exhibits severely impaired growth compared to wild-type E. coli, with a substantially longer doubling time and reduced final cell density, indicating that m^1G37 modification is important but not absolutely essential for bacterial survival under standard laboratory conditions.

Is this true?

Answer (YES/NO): YES